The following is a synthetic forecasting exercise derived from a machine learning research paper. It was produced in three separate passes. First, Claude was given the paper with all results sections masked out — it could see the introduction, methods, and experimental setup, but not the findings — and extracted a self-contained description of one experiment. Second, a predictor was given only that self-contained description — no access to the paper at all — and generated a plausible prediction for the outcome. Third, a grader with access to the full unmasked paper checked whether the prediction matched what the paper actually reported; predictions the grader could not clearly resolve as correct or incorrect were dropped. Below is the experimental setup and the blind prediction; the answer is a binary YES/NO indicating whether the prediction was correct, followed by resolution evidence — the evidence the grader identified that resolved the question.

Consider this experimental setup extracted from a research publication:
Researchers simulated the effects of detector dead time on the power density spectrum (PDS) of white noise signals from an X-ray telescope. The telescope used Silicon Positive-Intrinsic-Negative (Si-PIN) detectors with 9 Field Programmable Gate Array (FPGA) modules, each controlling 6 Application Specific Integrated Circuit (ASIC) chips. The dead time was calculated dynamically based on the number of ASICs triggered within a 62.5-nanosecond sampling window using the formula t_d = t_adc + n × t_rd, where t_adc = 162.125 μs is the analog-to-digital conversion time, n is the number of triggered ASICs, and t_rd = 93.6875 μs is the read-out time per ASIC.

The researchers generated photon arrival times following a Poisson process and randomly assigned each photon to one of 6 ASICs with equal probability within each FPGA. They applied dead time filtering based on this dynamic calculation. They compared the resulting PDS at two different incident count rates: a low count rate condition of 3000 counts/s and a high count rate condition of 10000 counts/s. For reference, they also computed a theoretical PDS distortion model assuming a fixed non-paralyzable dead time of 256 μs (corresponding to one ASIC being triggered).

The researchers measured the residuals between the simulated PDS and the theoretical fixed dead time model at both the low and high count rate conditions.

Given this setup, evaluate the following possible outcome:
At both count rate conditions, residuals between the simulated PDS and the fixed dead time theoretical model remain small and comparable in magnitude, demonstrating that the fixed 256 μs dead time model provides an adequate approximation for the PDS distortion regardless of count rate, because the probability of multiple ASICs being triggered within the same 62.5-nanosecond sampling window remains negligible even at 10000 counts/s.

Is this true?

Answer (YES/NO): NO